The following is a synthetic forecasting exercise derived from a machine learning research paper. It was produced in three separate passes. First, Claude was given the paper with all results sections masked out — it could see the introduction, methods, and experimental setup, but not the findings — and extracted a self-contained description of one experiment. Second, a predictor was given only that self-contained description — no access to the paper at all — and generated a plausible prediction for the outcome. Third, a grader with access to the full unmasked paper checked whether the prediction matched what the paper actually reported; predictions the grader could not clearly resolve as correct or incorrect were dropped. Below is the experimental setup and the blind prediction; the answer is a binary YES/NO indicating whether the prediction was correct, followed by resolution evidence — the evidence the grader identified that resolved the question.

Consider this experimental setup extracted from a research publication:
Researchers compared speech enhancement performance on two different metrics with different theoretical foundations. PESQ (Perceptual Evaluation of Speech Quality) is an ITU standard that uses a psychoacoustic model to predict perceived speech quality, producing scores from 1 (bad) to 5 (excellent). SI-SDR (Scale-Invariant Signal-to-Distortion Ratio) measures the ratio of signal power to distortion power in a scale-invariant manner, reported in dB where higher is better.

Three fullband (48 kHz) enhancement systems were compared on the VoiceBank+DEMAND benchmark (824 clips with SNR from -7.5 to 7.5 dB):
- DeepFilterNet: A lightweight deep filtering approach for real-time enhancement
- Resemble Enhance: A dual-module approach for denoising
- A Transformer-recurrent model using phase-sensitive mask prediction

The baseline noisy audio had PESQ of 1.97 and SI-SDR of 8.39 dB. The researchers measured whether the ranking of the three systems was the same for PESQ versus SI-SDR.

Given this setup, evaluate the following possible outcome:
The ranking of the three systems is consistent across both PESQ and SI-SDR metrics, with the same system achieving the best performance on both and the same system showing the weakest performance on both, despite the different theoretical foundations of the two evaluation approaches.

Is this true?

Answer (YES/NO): YES